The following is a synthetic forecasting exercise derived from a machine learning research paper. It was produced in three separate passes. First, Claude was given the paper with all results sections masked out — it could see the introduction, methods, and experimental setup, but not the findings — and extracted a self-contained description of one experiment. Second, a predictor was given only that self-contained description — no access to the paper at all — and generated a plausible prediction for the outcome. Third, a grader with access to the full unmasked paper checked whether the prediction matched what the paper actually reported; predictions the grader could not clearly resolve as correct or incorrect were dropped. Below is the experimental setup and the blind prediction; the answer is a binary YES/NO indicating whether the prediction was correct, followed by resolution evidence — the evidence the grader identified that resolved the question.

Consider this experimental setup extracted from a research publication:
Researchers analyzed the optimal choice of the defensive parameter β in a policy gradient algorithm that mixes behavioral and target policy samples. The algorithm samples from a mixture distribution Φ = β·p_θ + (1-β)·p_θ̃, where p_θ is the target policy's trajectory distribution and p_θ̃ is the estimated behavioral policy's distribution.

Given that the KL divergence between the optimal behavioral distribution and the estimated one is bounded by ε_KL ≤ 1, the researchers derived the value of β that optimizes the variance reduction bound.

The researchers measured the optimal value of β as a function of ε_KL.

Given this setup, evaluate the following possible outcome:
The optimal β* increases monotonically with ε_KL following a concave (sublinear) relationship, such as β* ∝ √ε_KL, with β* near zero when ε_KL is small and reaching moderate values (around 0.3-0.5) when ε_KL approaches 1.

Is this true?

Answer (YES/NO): NO